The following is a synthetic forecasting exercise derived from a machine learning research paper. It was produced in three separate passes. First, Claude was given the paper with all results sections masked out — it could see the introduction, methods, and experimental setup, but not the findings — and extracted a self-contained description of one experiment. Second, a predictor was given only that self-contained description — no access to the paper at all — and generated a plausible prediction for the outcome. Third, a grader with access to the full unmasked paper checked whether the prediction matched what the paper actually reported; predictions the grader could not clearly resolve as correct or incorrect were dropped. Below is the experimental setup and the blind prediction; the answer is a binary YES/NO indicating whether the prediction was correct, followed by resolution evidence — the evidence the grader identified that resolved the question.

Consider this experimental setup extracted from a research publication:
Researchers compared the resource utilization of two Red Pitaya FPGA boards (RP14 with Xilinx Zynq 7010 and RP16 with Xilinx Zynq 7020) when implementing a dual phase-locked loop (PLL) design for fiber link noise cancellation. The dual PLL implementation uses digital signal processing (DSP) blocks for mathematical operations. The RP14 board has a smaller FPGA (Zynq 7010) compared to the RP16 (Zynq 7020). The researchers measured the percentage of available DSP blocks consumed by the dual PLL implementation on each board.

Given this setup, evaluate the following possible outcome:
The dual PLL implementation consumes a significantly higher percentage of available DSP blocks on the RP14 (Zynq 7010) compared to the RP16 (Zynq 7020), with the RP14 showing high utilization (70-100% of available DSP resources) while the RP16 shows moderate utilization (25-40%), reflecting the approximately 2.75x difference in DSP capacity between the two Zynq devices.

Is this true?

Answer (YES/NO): YES